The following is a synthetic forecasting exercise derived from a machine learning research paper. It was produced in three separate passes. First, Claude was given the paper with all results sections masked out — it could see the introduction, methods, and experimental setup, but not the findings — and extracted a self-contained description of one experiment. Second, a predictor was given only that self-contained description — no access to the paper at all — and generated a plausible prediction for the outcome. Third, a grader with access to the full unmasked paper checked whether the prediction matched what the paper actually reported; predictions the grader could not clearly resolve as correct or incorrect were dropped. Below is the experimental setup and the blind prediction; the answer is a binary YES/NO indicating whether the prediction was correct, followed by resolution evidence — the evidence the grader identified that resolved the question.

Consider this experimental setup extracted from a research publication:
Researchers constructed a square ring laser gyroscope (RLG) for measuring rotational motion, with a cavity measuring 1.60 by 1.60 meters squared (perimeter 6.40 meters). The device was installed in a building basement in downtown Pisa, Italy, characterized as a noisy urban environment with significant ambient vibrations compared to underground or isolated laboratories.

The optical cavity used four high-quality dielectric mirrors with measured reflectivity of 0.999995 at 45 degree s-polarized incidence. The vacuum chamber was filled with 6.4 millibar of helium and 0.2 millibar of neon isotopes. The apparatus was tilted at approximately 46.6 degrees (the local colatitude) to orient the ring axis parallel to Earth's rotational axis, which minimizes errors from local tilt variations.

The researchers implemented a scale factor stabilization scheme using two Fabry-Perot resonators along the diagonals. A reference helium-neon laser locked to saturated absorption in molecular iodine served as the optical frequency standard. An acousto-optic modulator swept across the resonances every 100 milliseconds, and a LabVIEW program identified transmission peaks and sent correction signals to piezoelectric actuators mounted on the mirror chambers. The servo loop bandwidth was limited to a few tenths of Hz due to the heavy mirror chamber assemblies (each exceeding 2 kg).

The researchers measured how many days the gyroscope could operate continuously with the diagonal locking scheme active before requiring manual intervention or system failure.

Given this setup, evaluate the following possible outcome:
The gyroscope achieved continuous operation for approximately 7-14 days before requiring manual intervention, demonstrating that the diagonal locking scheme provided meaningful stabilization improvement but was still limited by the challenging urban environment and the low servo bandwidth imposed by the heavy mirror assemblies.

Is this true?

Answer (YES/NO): YES